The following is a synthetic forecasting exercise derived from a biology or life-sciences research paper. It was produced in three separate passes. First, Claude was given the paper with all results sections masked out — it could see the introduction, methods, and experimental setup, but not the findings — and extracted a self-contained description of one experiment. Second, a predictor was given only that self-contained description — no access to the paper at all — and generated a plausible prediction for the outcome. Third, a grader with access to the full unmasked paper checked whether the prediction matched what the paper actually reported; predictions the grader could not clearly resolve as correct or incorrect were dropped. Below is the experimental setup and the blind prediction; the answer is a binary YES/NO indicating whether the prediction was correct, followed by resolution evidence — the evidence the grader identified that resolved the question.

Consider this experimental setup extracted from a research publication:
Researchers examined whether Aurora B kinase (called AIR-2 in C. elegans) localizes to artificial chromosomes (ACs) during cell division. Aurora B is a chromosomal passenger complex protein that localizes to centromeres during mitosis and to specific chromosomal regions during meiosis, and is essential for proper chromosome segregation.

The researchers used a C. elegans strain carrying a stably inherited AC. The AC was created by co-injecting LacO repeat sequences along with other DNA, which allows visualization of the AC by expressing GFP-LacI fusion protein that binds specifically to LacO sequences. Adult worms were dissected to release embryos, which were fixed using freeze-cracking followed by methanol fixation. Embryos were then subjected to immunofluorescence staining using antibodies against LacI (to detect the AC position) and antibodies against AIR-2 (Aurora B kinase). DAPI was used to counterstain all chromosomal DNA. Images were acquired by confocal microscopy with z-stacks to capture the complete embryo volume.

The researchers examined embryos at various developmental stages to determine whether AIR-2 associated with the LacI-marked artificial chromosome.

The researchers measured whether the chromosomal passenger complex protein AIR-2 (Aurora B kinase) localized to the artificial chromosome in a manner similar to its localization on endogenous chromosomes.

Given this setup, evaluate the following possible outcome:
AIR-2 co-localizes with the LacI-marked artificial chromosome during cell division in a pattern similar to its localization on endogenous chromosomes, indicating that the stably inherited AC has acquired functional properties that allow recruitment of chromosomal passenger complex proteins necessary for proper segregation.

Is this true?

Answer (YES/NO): NO